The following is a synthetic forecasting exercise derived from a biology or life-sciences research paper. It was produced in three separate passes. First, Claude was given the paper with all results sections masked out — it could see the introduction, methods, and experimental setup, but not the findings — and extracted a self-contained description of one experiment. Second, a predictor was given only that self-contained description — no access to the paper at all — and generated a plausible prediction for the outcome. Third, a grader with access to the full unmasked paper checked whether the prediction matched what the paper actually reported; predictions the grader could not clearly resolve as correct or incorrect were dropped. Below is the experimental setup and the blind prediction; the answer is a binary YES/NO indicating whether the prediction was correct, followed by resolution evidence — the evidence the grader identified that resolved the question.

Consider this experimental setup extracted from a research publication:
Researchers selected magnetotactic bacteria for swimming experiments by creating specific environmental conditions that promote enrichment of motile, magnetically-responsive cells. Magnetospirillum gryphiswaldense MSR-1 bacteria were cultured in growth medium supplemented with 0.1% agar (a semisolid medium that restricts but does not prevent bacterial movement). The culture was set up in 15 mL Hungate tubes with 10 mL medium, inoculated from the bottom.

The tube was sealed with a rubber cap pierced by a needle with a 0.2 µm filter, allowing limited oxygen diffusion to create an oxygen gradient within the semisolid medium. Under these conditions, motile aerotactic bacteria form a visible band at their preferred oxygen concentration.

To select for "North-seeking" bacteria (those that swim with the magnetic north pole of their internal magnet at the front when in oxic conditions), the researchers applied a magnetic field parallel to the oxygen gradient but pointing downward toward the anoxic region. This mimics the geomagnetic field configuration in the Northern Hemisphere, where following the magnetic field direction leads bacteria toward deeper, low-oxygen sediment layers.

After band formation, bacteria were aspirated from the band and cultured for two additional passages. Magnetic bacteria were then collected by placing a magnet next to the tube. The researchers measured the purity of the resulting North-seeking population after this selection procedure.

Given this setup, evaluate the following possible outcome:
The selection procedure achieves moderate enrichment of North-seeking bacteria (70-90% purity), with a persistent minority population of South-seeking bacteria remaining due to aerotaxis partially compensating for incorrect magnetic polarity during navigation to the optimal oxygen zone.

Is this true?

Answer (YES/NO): YES